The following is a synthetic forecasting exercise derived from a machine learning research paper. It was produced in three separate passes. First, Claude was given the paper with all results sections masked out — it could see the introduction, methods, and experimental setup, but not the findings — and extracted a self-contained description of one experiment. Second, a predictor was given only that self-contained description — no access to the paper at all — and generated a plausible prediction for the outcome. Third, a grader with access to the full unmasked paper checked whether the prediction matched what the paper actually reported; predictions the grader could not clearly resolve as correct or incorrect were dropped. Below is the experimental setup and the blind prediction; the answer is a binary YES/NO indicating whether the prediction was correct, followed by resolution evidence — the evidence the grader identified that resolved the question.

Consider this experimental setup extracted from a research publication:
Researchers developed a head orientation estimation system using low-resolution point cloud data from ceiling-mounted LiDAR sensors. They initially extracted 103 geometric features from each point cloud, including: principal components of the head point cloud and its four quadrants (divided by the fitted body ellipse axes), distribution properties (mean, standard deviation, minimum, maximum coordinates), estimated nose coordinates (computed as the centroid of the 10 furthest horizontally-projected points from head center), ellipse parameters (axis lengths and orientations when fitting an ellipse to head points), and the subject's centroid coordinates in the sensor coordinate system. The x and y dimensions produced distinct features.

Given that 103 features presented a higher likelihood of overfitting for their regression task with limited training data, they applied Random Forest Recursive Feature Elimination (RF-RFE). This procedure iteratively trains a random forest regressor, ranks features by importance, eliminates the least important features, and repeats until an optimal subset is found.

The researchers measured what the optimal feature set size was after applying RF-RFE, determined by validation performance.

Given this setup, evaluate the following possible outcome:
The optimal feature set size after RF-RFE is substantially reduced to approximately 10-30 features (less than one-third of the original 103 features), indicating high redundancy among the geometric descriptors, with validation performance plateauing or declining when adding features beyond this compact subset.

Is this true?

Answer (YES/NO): NO